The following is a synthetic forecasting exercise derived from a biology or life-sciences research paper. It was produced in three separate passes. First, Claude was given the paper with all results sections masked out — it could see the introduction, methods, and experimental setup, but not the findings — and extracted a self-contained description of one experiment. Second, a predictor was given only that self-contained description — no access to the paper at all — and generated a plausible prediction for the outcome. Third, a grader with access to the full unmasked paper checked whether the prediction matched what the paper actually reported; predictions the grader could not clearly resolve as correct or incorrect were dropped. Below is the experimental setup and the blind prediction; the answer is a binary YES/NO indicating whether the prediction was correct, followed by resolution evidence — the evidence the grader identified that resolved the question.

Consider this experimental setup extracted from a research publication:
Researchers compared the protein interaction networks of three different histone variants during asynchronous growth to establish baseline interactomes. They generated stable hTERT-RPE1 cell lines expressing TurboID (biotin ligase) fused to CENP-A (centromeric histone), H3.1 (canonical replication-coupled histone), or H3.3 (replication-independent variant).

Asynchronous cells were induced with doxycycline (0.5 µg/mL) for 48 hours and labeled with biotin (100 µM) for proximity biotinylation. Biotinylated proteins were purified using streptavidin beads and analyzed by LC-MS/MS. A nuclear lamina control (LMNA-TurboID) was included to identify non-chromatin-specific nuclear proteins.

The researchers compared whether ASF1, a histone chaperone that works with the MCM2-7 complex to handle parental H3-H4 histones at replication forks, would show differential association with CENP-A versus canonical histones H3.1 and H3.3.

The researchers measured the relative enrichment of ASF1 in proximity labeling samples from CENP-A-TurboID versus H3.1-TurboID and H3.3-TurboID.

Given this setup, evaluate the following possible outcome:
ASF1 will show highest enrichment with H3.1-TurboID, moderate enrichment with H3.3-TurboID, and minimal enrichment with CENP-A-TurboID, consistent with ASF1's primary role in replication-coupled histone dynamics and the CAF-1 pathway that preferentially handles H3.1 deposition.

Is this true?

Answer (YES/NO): NO